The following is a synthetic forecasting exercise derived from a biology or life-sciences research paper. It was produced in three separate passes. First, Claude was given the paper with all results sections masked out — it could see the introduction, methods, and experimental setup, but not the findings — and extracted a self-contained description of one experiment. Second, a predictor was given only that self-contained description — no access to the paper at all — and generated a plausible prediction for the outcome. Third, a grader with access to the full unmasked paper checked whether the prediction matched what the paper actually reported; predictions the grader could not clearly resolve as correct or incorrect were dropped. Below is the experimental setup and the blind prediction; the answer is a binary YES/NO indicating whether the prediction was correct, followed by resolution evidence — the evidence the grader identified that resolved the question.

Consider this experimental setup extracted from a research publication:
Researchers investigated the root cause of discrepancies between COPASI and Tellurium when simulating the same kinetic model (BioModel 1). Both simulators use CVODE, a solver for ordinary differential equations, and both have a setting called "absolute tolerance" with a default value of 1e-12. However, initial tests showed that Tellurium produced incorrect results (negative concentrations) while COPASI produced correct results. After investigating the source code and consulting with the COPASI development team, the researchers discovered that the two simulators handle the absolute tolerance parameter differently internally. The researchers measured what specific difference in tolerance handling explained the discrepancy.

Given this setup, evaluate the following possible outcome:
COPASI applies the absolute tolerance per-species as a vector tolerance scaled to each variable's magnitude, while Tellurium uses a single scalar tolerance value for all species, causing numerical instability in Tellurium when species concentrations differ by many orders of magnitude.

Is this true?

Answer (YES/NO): NO